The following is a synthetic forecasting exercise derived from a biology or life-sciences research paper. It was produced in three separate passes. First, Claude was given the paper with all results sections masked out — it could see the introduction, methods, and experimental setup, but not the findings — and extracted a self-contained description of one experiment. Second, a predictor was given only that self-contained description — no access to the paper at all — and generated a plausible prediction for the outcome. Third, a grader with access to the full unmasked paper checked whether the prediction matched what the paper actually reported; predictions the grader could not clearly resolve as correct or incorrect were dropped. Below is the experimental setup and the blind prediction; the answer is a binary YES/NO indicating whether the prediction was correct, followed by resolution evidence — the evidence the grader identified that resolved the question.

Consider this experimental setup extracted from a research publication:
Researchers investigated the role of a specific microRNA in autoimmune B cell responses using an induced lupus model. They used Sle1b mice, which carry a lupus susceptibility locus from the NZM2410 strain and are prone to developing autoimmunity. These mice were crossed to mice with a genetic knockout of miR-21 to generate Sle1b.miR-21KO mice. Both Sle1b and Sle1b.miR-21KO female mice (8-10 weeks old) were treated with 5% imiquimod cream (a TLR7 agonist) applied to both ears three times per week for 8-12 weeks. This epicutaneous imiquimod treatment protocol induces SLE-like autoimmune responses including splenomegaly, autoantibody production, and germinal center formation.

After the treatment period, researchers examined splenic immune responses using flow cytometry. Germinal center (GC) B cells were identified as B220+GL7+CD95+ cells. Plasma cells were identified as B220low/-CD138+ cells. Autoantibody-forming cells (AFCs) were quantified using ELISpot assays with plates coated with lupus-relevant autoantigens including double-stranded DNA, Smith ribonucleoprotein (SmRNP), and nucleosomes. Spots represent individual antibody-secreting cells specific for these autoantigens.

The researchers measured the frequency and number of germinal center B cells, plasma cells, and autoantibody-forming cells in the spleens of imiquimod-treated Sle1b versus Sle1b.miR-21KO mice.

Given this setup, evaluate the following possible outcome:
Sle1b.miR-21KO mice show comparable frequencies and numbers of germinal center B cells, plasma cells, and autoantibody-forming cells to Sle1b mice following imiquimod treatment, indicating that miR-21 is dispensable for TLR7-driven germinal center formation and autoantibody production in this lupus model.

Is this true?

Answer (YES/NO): NO